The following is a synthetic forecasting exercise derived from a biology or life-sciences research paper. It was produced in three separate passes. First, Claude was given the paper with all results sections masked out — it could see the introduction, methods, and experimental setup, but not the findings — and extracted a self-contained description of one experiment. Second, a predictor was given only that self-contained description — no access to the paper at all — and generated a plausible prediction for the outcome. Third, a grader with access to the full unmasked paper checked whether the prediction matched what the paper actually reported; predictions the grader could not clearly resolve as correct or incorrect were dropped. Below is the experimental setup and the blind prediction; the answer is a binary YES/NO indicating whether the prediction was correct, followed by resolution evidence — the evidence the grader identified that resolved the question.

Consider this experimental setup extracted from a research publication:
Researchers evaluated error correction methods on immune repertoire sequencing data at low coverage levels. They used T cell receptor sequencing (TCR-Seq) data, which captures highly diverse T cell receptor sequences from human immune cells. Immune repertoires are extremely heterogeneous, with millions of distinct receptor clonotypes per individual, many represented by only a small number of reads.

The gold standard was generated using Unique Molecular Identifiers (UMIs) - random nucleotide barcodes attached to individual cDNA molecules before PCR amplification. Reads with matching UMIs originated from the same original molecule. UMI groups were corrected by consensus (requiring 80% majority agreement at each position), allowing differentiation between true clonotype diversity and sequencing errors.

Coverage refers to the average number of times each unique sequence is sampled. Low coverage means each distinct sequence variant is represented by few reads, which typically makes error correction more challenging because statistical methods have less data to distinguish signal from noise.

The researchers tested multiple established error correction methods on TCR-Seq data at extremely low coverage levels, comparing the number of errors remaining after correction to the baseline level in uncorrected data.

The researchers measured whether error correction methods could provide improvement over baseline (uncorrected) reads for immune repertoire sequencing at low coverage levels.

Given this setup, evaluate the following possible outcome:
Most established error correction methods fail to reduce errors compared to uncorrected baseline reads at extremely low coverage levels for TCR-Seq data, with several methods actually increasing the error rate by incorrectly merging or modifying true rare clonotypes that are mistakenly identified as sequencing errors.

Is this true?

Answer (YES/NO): NO